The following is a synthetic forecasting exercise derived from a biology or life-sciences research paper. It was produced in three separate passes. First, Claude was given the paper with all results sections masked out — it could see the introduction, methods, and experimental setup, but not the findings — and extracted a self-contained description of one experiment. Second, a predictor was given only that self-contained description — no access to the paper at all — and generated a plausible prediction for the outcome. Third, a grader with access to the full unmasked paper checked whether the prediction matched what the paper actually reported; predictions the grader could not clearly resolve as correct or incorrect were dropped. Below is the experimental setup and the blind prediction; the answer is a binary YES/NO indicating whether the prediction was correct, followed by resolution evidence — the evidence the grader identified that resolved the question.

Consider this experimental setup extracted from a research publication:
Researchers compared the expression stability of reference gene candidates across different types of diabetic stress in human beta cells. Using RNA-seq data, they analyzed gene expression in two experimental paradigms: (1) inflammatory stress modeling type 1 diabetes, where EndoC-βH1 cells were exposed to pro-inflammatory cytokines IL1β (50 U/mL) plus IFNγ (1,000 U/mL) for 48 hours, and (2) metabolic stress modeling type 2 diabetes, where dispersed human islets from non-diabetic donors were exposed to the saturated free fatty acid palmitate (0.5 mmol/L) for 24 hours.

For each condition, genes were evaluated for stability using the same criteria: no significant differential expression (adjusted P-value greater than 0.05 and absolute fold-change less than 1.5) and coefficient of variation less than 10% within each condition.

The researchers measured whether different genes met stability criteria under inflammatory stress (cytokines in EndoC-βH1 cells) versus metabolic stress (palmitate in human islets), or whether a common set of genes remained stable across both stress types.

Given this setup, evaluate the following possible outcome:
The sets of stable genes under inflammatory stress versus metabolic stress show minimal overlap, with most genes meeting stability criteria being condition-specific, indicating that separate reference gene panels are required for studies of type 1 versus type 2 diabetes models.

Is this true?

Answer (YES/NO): NO